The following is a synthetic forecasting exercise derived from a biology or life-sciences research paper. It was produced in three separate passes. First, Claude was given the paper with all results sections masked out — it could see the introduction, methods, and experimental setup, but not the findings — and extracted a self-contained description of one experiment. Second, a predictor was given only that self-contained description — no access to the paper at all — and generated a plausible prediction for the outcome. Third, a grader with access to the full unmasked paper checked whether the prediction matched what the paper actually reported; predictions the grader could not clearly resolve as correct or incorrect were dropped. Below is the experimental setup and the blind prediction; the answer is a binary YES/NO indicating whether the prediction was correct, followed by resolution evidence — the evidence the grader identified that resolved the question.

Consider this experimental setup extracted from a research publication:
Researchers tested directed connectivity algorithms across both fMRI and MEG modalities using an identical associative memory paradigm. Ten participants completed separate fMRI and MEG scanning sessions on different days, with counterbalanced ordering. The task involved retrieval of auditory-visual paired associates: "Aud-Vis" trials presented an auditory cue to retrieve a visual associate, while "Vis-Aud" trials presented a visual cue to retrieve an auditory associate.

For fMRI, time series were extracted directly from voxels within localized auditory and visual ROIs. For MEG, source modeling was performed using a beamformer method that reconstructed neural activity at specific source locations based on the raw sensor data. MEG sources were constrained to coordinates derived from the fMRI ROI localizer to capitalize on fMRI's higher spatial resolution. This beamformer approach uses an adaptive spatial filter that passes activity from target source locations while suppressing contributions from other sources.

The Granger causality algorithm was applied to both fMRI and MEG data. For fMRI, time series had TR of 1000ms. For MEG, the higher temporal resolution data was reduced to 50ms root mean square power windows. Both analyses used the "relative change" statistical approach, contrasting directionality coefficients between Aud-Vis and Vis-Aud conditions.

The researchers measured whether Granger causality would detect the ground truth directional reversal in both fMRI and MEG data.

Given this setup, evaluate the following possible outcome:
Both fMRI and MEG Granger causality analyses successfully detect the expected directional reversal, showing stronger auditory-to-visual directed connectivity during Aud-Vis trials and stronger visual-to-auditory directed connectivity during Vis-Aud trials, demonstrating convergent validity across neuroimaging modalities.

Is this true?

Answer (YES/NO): NO